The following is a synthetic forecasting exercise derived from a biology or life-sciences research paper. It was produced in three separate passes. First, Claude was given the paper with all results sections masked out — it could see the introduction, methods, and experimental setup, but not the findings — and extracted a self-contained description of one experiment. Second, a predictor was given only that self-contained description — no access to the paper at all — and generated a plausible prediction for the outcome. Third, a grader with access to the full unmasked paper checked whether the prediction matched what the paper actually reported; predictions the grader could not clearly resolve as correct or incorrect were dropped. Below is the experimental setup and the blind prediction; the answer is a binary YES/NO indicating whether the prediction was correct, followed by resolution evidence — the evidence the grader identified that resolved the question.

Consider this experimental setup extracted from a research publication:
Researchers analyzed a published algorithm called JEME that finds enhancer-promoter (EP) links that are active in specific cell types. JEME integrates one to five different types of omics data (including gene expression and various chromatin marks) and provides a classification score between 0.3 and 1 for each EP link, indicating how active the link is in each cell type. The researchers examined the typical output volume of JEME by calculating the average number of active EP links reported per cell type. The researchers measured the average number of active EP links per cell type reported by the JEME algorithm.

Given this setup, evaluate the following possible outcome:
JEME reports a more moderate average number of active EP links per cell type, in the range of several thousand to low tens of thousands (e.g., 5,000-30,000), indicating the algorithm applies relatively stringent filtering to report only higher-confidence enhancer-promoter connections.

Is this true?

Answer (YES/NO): NO